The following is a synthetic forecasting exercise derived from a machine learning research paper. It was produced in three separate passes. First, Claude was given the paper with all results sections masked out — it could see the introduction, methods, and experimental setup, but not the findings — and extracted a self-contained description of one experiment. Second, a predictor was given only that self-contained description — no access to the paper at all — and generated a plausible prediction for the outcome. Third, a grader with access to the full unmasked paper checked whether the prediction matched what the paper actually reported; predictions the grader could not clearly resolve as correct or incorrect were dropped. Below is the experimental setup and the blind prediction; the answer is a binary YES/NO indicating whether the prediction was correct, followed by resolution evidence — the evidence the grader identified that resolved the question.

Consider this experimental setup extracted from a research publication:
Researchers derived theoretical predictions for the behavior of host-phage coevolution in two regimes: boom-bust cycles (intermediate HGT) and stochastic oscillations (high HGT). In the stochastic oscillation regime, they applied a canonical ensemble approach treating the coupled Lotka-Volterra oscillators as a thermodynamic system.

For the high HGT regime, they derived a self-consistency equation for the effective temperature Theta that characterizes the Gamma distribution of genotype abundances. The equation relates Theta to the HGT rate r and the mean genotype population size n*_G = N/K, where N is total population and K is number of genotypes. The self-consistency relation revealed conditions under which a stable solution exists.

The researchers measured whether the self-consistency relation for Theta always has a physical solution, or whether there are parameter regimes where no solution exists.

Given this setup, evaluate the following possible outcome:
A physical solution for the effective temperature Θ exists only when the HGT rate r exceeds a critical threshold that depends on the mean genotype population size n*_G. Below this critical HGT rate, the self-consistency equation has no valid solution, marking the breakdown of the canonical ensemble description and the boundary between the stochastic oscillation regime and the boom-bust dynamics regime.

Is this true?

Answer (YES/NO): YES